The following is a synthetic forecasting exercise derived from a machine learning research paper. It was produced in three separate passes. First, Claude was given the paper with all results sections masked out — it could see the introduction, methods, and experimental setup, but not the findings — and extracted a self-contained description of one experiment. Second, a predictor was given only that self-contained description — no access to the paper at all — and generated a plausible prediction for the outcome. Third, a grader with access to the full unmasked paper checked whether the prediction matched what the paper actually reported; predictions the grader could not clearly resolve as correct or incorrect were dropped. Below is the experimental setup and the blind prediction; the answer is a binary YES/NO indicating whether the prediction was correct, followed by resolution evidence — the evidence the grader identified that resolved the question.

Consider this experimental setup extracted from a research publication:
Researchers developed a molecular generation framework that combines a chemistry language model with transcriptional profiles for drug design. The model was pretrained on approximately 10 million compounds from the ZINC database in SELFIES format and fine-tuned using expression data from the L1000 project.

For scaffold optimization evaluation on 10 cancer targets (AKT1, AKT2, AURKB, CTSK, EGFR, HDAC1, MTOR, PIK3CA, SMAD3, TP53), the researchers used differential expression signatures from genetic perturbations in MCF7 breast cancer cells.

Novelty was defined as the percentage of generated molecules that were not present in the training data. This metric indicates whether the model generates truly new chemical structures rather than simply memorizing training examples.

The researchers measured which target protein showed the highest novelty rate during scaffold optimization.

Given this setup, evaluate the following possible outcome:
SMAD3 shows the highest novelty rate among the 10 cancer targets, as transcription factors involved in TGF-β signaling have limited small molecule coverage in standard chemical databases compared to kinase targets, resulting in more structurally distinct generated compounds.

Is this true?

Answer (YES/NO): NO